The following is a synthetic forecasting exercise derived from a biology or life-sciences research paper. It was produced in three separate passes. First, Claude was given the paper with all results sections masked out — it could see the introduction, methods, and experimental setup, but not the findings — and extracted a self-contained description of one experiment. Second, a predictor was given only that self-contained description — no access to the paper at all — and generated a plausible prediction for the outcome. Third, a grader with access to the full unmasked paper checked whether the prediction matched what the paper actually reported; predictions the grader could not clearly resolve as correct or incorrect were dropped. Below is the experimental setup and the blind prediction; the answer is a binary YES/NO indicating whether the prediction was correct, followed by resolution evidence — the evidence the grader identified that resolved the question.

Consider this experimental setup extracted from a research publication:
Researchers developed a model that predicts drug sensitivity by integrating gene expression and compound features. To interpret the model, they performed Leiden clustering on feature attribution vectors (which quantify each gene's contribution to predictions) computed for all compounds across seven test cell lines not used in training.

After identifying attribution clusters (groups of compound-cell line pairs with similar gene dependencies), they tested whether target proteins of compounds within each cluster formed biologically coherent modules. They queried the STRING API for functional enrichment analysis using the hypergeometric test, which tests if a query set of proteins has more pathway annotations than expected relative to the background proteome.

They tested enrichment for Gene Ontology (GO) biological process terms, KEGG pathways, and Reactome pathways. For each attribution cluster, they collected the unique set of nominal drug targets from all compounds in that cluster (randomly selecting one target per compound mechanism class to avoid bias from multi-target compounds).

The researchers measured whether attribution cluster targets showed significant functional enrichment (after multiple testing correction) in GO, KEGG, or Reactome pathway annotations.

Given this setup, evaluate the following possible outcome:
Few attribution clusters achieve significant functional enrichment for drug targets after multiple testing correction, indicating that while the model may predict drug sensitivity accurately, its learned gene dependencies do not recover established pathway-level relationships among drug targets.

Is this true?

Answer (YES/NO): NO